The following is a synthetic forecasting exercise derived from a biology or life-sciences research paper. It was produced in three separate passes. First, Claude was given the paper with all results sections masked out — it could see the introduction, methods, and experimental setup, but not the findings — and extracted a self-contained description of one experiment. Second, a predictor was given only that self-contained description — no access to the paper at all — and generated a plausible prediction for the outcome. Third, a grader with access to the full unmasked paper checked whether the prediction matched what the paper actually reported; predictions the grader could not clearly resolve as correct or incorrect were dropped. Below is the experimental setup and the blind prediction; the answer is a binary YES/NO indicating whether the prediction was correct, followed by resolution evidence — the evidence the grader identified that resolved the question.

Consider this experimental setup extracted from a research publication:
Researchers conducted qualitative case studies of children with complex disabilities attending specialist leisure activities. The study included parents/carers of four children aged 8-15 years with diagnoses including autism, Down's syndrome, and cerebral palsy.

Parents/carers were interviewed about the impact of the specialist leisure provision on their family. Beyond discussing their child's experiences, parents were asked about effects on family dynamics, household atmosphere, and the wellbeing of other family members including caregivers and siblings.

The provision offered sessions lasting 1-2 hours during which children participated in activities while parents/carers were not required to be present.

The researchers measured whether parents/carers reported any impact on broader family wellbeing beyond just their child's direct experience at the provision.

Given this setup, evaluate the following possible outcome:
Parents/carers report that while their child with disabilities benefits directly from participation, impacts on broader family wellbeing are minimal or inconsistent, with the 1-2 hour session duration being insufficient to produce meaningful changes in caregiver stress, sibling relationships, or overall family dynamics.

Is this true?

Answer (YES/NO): NO